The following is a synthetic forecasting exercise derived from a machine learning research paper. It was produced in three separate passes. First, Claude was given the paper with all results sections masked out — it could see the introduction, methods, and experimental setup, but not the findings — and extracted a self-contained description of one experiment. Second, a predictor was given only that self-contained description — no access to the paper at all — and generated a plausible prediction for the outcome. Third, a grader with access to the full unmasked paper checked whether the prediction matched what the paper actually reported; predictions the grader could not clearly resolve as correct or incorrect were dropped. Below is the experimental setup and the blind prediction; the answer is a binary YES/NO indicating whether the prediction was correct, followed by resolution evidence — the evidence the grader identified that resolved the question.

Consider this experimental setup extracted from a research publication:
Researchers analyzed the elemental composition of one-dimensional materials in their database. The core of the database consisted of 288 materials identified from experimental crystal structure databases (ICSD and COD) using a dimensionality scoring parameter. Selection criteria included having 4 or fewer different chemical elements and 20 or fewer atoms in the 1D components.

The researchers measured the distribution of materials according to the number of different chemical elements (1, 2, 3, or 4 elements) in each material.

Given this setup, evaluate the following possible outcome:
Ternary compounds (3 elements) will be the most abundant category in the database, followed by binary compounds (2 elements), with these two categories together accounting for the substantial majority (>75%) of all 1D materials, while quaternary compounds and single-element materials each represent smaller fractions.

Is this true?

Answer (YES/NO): YES